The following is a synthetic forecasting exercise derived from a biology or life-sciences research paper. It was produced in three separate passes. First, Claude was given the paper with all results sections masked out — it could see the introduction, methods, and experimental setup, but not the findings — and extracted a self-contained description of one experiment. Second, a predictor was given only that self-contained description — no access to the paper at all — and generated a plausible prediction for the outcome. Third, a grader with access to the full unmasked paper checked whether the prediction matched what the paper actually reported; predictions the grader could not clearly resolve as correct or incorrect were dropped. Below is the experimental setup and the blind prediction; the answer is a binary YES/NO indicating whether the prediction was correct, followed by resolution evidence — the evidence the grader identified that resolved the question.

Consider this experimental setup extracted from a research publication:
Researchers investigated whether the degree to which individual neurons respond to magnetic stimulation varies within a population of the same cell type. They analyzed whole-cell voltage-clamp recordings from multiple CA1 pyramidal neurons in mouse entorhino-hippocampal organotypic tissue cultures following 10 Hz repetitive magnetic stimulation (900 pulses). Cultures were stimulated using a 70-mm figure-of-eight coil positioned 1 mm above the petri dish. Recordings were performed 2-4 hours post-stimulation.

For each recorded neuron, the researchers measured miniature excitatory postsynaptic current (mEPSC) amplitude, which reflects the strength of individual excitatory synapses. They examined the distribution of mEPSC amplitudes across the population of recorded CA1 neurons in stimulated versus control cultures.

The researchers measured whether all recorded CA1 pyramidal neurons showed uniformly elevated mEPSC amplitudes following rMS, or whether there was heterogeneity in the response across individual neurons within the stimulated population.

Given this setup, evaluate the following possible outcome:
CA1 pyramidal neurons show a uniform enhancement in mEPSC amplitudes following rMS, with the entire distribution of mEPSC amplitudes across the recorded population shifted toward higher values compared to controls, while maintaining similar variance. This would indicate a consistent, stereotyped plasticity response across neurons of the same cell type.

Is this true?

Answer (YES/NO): NO